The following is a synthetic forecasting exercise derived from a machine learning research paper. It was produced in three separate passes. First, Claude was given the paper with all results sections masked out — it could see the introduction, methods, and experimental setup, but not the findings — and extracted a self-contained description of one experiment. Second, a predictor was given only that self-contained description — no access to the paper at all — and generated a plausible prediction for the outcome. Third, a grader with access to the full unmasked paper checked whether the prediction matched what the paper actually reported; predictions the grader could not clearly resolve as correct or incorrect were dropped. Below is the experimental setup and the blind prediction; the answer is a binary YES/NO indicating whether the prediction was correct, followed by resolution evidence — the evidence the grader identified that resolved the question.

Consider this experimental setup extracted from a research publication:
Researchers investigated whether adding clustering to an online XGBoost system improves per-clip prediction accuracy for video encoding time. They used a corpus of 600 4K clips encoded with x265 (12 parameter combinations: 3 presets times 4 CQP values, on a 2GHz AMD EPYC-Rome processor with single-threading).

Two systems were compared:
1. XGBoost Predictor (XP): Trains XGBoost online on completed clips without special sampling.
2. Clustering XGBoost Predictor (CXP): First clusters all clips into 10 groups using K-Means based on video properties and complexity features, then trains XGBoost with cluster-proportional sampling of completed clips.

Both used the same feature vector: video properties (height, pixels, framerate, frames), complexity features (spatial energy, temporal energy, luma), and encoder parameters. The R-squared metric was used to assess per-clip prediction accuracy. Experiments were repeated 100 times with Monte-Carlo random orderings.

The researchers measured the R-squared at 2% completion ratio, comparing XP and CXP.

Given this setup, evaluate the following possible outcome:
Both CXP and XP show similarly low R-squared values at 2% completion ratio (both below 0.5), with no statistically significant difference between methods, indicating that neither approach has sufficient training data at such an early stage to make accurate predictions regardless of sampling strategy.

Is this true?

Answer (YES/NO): NO